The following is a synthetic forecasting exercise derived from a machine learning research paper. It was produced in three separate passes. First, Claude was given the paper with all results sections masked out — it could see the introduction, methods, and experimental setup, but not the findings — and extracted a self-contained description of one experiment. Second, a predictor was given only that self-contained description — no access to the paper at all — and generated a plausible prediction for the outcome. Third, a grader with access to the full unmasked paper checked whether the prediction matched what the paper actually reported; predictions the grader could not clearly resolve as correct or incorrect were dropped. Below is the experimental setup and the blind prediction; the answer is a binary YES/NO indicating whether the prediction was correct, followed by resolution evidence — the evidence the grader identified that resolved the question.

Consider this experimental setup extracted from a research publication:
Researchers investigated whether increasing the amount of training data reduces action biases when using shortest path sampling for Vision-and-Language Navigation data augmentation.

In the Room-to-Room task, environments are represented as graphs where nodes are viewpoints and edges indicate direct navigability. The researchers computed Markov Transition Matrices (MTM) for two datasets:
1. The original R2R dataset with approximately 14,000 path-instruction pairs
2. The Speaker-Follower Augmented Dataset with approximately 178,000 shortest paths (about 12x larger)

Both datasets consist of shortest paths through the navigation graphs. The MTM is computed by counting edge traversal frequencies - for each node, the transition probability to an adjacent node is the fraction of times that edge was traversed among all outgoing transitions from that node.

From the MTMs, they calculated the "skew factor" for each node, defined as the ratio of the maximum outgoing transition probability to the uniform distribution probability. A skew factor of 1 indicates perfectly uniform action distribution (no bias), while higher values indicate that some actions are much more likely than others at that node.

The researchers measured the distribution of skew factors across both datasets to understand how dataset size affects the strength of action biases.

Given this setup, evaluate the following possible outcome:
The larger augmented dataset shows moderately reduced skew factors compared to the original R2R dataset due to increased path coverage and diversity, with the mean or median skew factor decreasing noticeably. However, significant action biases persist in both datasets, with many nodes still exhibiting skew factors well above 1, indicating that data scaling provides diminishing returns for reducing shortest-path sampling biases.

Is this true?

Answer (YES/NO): NO